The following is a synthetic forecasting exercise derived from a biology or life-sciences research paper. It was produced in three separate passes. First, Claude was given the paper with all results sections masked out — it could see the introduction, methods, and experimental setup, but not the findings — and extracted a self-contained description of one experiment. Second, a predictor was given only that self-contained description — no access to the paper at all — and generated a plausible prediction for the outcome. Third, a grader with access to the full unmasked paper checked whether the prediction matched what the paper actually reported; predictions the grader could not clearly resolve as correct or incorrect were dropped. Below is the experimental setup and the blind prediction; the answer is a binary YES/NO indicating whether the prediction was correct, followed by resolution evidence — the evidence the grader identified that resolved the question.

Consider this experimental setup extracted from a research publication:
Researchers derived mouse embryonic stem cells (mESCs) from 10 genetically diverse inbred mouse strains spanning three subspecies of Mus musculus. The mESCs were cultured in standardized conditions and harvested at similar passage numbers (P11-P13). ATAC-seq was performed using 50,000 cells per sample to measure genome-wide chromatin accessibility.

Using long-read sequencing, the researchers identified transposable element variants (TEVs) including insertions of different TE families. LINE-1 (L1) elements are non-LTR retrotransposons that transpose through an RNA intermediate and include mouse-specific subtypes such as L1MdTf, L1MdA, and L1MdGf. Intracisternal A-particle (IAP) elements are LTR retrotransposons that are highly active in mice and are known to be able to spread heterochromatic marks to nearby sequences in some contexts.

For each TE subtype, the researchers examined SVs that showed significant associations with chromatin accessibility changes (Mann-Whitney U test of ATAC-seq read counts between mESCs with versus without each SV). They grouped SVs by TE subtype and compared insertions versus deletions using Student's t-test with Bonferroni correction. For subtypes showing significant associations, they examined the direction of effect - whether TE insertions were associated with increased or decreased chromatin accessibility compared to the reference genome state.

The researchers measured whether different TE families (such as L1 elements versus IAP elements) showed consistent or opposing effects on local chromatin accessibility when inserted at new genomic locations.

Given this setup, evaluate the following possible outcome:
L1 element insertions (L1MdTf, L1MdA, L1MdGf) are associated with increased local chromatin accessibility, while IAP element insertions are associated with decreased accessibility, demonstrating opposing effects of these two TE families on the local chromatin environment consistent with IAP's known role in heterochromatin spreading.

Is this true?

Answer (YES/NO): YES